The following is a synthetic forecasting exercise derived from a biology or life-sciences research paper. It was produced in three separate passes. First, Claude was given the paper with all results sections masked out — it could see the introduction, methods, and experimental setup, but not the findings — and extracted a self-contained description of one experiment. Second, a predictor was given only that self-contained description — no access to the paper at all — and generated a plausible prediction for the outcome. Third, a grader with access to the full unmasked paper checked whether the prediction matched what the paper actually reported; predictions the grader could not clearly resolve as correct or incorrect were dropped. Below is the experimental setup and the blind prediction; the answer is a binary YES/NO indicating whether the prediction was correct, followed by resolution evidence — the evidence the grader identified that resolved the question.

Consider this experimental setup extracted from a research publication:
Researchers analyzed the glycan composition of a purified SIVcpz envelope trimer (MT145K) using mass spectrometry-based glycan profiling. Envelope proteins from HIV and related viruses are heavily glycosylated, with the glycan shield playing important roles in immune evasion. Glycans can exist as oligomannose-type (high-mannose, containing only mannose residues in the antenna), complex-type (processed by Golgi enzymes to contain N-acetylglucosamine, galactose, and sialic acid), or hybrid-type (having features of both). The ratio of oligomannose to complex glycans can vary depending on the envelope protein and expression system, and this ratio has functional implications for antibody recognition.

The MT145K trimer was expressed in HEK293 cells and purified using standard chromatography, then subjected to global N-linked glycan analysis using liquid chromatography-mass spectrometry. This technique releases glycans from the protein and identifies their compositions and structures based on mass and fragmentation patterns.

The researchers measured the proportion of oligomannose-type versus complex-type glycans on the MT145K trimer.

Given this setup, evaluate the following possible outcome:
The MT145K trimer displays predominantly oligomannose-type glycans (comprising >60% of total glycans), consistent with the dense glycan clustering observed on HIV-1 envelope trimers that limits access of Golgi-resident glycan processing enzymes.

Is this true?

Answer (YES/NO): YES